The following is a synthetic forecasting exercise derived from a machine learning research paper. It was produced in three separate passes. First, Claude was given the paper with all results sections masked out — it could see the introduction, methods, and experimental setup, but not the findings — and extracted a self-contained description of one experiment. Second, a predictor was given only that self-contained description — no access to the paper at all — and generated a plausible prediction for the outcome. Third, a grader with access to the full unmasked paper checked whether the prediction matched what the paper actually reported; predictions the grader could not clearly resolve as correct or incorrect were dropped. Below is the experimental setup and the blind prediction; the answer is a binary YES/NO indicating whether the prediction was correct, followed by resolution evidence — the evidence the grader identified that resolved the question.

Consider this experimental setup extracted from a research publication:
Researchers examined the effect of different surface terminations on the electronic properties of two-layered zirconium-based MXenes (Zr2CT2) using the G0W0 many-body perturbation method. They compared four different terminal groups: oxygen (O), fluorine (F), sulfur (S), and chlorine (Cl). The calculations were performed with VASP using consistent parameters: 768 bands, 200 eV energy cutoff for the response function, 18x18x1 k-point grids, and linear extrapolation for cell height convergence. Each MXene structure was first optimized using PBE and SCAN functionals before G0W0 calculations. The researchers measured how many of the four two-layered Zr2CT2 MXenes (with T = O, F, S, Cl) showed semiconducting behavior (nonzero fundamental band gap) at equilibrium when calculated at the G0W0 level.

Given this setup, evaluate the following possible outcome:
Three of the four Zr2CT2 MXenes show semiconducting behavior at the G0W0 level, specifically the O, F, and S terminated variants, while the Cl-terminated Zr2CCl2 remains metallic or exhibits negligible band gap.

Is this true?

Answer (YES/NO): NO